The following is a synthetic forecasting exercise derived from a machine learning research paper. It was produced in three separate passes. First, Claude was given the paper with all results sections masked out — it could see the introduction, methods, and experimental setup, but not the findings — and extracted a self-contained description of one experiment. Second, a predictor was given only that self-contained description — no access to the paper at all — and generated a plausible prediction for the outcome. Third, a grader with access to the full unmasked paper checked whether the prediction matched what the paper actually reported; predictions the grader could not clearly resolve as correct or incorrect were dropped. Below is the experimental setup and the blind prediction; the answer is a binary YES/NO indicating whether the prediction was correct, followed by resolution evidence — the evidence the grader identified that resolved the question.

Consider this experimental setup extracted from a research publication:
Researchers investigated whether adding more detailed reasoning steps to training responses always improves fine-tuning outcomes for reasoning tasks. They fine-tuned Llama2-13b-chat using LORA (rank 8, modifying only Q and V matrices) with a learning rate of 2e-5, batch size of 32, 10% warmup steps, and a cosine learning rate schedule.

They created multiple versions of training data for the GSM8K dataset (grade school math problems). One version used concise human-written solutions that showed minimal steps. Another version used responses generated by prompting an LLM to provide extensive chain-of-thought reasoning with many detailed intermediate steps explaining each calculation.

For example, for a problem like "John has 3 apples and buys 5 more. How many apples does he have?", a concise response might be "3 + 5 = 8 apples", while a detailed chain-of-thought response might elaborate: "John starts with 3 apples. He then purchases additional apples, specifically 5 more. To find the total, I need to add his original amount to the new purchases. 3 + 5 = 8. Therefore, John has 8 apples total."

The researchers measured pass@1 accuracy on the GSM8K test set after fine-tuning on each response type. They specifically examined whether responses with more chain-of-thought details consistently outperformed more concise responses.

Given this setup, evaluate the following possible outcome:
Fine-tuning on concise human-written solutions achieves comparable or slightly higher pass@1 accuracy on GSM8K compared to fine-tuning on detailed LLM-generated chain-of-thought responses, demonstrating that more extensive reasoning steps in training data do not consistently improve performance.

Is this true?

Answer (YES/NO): NO